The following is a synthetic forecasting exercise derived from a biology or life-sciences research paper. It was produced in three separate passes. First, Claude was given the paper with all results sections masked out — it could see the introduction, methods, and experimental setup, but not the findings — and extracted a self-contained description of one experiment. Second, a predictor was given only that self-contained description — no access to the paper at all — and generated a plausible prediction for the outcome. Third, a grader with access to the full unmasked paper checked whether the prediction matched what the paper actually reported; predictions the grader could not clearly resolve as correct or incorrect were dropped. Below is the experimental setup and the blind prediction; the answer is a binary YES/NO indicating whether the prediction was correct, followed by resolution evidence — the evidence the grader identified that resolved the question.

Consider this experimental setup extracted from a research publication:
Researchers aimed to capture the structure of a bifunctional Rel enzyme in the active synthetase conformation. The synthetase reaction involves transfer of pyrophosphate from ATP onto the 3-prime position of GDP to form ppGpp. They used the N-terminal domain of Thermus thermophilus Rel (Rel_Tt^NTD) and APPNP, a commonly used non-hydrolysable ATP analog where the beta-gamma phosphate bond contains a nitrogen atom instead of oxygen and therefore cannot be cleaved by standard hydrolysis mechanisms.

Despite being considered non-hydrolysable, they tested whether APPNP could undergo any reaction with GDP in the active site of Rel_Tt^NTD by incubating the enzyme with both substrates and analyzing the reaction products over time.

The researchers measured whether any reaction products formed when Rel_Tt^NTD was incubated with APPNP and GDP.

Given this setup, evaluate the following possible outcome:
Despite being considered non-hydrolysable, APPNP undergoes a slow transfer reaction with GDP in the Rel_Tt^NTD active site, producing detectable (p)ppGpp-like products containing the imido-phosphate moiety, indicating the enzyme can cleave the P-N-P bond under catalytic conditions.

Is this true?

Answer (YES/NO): YES